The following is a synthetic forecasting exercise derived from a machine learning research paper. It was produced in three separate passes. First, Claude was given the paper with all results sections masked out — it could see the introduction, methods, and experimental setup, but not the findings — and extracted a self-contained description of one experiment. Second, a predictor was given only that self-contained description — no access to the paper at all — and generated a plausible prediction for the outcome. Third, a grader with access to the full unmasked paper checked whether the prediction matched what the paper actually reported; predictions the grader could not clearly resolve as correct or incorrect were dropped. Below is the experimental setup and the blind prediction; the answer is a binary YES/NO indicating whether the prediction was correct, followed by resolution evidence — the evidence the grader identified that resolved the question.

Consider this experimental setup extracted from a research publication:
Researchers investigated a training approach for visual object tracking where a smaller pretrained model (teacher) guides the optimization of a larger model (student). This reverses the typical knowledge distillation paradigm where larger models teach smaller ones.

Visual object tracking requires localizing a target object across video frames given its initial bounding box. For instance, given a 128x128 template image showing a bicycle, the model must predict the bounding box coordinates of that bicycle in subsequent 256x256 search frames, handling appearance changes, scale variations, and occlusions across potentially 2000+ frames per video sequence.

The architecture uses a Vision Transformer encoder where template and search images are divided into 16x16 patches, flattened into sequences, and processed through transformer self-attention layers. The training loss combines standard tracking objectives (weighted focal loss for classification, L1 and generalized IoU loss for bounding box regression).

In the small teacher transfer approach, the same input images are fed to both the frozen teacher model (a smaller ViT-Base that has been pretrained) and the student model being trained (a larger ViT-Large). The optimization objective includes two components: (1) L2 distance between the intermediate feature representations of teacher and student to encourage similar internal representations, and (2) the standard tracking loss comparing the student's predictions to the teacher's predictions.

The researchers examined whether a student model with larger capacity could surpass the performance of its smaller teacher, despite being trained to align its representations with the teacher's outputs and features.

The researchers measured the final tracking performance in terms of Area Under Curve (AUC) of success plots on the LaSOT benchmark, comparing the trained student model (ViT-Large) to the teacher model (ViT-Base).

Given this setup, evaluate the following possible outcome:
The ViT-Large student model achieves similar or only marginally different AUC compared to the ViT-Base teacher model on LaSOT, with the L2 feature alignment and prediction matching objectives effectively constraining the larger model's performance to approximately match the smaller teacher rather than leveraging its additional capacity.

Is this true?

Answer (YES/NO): NO